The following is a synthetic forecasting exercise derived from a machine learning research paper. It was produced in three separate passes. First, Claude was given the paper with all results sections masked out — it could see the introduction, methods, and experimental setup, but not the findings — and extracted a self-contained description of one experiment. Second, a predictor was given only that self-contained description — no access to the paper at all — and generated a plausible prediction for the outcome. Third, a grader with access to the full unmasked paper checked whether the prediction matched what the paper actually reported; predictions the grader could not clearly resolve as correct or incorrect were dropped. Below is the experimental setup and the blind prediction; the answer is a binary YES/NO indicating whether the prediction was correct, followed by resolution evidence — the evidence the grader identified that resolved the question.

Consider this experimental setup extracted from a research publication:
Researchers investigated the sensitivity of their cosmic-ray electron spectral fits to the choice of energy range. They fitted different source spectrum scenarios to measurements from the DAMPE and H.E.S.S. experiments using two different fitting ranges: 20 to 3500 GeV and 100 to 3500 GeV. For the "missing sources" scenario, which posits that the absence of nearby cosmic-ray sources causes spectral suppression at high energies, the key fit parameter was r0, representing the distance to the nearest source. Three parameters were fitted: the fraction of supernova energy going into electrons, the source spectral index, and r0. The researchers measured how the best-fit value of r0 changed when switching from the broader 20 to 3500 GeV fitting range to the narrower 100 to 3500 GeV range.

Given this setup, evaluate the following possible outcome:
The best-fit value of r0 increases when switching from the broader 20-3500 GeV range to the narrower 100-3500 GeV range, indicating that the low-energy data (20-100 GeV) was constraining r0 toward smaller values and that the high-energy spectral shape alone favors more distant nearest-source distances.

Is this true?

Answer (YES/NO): YES